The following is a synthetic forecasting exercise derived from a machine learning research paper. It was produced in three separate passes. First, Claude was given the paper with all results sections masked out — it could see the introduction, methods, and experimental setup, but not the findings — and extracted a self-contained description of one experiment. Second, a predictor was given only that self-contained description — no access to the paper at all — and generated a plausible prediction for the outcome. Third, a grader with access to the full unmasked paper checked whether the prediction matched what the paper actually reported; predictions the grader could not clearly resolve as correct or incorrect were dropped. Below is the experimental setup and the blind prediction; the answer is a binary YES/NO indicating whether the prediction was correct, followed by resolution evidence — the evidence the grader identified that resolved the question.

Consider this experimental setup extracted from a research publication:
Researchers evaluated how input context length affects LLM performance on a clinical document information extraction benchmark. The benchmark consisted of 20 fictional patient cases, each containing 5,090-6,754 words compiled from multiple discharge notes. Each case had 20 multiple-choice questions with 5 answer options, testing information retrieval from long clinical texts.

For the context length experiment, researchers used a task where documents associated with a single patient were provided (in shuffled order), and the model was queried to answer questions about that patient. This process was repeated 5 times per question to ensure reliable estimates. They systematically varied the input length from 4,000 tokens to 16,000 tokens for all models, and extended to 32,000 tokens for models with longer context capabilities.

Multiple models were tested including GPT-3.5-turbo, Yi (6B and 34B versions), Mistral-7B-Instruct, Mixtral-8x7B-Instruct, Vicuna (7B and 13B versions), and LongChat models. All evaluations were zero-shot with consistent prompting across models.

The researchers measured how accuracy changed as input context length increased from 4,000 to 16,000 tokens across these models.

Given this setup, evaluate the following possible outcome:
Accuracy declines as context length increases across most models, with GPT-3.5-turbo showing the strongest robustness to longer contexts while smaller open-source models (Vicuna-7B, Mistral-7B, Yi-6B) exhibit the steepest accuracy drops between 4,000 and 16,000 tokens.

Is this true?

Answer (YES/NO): NO